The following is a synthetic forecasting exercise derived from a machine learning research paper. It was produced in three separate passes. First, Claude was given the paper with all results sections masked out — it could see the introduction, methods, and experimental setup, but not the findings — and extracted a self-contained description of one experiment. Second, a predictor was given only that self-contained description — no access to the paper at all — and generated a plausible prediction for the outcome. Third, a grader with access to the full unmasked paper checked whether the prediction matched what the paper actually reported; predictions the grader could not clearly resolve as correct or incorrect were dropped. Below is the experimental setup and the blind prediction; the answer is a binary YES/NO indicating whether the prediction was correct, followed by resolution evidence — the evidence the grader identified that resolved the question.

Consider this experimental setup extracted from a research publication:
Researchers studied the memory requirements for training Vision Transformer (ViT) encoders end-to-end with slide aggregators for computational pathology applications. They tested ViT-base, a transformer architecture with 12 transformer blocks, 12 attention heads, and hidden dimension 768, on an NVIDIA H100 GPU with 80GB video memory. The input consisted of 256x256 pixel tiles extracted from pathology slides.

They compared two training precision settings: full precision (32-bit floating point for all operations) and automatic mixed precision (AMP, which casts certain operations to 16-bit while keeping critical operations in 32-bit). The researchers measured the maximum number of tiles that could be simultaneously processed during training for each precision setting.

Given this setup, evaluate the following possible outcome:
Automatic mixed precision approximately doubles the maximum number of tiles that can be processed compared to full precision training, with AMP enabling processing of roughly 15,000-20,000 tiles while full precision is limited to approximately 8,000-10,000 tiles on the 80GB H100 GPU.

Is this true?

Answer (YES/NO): NO